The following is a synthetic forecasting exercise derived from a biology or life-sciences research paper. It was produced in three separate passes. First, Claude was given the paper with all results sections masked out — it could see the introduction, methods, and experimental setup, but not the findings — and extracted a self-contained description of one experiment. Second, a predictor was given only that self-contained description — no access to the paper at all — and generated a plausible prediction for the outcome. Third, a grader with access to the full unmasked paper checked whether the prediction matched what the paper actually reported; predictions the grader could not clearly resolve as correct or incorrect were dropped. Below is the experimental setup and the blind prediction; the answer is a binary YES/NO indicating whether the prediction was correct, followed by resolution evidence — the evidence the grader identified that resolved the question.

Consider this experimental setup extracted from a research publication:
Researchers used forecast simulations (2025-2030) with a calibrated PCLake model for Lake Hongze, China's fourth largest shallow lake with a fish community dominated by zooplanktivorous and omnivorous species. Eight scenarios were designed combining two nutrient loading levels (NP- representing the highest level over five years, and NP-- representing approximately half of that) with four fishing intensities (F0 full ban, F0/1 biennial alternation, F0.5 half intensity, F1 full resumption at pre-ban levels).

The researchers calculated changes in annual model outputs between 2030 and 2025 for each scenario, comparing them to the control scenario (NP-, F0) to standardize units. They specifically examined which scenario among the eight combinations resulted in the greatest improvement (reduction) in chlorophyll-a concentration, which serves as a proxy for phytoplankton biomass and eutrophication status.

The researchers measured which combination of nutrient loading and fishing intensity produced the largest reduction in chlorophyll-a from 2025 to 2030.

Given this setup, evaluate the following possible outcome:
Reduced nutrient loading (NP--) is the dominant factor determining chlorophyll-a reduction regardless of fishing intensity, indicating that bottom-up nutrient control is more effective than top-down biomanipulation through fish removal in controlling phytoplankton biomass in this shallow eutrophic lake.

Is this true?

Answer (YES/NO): NO